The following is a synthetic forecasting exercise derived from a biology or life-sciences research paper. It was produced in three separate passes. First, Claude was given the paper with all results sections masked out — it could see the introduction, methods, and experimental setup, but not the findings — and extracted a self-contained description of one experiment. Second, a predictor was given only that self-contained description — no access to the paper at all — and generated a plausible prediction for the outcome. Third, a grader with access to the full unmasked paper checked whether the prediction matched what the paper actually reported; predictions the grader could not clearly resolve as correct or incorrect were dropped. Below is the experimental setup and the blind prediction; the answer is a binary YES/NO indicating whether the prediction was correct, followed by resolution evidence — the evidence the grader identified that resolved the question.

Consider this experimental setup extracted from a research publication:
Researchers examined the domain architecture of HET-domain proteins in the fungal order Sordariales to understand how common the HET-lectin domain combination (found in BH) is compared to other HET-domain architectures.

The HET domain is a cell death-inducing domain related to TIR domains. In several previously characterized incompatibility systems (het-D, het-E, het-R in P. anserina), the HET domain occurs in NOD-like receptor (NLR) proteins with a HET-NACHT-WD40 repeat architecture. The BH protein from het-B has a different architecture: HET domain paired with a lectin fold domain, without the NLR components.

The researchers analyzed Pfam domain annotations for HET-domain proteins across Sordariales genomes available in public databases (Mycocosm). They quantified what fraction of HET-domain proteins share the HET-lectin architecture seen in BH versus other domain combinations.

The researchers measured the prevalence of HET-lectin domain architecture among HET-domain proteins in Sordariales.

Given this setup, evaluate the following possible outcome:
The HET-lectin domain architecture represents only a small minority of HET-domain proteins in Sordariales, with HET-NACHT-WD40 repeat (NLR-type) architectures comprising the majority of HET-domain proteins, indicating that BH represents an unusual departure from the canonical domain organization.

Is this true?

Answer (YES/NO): NO